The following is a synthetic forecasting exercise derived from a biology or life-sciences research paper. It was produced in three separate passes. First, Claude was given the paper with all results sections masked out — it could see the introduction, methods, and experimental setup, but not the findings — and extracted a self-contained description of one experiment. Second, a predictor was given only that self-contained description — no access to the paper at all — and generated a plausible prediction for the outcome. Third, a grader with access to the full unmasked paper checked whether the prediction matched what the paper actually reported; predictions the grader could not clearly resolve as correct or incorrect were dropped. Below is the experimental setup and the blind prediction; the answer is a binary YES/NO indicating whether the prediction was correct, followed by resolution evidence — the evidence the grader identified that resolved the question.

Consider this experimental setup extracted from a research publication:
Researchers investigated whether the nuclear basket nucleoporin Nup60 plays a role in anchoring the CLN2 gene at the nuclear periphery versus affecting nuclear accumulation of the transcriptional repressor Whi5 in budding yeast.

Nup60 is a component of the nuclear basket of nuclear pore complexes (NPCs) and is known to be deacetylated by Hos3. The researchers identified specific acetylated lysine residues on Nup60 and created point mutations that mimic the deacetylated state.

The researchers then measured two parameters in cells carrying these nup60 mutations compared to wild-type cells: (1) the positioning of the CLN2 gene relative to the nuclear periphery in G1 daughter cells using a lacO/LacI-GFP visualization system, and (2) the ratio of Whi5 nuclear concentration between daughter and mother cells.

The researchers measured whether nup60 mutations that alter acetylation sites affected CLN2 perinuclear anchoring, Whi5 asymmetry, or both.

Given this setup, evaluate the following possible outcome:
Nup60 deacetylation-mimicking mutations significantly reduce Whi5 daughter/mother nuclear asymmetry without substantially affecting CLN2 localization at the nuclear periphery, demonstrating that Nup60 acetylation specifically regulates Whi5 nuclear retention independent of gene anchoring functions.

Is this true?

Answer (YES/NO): NO